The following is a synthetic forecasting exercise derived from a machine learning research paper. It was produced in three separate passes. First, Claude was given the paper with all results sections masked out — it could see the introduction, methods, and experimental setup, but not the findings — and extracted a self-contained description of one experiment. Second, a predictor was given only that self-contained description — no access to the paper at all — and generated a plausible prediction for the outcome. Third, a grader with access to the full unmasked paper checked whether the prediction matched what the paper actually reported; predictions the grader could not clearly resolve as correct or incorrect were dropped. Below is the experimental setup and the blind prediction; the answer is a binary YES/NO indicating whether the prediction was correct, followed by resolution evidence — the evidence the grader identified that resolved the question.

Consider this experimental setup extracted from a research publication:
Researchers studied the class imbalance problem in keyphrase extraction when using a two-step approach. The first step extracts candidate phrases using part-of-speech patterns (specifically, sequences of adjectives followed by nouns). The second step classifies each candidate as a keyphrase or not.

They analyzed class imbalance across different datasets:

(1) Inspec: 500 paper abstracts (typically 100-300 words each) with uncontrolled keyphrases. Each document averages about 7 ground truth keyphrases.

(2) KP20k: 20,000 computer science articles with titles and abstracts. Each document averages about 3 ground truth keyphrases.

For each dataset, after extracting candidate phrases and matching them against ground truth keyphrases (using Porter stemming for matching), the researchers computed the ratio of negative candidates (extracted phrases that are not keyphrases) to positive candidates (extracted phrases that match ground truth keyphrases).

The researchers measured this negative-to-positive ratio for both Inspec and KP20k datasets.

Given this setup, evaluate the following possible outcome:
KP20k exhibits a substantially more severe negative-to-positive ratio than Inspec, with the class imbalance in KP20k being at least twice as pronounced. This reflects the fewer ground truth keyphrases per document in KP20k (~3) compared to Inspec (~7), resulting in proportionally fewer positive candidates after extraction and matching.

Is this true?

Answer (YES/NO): YES